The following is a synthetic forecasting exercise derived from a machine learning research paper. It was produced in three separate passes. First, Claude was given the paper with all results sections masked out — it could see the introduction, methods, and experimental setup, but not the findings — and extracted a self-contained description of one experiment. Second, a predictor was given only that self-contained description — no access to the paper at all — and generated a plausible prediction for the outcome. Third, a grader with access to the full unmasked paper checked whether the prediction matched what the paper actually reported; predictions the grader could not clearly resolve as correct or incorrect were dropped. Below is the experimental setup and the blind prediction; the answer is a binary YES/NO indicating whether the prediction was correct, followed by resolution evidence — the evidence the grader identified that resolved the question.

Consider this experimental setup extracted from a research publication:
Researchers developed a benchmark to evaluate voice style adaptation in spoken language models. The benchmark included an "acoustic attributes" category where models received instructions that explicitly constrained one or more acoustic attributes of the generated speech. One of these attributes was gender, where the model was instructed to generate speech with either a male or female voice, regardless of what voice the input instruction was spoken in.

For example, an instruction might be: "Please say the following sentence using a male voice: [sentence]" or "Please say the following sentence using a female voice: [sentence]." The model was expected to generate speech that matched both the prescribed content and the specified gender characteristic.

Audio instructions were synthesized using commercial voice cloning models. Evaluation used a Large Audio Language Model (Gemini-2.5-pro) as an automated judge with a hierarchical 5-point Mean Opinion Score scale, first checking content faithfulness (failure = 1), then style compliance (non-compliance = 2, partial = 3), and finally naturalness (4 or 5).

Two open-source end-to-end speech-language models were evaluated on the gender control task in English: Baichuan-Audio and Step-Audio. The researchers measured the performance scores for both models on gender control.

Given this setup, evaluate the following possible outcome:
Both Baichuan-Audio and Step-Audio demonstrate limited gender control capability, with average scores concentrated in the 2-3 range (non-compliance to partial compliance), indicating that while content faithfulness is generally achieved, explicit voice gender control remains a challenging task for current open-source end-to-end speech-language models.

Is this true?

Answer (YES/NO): NO